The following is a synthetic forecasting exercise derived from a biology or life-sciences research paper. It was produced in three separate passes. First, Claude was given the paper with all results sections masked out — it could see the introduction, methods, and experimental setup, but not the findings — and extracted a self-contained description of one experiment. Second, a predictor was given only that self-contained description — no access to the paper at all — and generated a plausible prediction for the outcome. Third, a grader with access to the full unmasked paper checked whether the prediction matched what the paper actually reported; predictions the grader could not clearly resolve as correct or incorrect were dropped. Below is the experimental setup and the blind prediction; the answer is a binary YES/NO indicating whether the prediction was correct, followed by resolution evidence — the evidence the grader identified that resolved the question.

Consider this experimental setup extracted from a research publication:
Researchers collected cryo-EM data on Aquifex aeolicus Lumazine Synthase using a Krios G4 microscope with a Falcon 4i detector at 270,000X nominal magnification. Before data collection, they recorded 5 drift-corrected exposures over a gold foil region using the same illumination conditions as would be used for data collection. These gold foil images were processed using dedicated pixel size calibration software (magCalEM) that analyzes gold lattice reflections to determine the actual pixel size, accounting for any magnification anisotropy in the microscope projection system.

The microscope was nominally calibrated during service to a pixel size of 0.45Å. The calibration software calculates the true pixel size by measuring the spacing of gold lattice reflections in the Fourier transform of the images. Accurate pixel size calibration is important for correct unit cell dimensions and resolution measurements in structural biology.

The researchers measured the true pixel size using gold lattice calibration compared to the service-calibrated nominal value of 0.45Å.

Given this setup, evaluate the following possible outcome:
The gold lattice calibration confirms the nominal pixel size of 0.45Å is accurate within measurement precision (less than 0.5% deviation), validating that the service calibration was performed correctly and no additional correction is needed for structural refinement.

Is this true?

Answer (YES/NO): NO